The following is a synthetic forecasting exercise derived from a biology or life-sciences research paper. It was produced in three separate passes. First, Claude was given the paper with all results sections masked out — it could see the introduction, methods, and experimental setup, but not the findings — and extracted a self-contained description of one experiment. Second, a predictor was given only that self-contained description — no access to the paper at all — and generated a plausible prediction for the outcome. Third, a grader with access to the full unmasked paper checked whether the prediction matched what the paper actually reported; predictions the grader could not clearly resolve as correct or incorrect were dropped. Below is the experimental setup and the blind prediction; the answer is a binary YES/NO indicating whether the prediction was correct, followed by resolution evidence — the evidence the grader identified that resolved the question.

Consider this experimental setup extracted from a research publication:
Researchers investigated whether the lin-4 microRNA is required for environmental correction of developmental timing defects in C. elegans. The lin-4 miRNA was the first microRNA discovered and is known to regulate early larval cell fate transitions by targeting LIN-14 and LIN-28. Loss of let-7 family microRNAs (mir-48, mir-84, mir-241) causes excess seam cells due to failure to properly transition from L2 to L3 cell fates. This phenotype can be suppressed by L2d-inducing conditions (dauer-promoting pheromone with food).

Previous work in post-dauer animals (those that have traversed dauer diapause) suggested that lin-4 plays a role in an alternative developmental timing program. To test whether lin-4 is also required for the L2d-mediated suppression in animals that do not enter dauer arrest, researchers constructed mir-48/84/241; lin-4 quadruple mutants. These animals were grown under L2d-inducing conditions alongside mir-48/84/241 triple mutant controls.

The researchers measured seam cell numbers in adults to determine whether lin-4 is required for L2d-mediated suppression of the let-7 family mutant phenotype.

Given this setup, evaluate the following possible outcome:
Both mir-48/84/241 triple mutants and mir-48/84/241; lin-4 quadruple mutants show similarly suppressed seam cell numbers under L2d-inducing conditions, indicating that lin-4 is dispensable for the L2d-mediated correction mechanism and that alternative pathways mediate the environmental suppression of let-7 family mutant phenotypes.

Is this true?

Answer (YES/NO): NO